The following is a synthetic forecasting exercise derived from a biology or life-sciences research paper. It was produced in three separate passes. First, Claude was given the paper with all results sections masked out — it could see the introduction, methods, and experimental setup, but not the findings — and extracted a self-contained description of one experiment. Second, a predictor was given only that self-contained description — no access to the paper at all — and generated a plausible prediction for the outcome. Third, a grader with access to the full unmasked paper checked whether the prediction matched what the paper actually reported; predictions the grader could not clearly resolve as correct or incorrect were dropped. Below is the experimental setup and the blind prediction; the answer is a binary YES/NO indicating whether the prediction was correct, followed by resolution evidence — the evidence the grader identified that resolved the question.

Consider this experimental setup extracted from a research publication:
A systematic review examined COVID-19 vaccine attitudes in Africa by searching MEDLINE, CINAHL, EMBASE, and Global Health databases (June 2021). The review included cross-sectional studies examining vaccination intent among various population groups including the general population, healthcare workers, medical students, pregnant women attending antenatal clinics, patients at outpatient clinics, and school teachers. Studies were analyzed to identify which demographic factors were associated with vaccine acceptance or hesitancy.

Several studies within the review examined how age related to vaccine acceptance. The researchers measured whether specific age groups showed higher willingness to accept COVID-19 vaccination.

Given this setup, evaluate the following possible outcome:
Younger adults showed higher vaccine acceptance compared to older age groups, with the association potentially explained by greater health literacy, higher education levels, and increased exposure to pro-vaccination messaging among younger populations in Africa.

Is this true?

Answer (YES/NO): NO